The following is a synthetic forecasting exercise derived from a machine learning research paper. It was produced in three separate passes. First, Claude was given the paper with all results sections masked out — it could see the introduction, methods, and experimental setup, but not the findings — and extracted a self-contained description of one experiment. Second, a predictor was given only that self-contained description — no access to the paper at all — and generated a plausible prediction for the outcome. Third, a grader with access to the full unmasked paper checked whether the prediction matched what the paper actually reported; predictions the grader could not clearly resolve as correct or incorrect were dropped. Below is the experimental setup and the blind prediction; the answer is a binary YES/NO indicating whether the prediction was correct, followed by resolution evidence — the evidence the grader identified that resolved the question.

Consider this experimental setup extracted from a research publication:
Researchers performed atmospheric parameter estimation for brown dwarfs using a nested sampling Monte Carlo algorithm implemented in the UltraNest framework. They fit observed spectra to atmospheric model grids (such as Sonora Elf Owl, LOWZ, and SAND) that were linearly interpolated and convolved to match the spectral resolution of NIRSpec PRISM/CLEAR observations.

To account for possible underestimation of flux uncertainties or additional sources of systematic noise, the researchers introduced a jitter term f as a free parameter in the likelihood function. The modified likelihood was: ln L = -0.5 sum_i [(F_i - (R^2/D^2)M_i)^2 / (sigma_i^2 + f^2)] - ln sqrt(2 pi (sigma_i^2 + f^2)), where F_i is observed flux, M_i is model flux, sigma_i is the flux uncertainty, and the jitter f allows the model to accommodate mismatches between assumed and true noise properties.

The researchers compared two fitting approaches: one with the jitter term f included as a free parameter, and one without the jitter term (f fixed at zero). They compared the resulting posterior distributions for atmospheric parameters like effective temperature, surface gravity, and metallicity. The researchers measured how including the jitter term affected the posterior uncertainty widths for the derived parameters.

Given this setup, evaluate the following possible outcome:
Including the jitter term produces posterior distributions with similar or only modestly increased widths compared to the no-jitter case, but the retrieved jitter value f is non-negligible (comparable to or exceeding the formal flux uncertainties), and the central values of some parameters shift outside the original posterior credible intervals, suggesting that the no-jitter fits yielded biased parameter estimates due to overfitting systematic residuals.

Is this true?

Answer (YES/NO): NO